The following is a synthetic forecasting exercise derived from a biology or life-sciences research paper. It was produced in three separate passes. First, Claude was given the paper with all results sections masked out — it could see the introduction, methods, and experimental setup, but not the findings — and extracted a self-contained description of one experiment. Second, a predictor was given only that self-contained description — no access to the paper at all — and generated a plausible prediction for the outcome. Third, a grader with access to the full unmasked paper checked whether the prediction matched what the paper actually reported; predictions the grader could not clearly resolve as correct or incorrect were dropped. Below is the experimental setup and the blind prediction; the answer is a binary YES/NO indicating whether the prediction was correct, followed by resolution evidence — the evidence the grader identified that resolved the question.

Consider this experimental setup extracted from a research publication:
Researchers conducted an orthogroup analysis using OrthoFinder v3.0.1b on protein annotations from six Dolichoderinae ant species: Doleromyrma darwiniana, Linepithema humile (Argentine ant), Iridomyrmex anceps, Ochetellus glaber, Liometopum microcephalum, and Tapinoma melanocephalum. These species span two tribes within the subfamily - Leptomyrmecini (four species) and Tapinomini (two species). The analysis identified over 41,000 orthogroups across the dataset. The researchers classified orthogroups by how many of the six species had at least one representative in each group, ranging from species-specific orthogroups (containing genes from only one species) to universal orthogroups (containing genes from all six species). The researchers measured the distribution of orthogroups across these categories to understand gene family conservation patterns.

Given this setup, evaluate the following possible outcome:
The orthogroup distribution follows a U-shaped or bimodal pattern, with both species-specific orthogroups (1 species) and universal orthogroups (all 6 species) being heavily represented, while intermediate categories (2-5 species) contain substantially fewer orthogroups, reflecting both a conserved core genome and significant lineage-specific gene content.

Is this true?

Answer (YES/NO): NO